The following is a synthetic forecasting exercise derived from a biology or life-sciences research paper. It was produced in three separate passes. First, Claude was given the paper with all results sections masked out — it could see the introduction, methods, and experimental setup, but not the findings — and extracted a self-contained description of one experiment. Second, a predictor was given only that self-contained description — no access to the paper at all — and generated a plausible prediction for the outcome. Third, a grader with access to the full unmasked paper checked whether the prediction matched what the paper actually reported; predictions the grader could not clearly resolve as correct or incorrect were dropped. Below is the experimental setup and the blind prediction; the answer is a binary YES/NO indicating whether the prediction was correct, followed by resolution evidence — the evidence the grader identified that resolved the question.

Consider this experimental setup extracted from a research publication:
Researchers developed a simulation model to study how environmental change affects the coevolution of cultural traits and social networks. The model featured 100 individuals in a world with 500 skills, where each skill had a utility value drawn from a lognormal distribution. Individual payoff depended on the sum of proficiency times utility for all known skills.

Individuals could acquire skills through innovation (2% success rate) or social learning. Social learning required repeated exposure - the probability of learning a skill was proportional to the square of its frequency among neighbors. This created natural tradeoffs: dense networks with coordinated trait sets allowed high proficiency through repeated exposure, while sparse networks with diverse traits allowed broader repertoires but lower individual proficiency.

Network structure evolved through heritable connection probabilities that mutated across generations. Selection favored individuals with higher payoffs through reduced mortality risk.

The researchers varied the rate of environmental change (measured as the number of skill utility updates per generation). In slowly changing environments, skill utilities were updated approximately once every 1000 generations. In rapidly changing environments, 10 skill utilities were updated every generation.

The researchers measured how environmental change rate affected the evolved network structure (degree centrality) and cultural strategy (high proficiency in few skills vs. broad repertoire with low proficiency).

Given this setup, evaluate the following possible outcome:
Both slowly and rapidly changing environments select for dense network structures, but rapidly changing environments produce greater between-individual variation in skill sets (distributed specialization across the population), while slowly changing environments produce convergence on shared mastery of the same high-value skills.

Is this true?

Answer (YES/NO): NO